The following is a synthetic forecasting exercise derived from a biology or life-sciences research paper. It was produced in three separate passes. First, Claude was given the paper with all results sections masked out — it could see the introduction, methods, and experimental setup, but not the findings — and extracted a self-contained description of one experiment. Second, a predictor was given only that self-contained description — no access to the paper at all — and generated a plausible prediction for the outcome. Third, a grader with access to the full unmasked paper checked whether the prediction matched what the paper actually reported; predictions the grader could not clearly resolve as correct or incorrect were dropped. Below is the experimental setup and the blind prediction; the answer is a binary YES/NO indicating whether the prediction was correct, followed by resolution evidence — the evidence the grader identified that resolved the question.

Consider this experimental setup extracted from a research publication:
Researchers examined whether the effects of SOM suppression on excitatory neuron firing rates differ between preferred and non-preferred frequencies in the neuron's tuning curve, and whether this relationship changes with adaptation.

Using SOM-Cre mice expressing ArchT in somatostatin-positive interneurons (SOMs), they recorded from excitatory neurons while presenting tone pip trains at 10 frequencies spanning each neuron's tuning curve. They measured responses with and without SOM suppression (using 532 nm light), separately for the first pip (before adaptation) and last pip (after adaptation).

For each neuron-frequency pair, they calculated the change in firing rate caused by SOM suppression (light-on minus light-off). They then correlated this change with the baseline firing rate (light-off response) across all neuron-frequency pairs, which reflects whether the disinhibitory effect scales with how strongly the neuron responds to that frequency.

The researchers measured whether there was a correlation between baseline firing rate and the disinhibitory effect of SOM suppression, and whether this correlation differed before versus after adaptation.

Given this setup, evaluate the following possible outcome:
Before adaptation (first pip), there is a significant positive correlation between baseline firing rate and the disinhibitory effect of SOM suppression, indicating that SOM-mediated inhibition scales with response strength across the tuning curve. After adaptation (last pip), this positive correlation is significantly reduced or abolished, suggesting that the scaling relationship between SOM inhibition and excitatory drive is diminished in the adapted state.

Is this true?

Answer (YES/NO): NO